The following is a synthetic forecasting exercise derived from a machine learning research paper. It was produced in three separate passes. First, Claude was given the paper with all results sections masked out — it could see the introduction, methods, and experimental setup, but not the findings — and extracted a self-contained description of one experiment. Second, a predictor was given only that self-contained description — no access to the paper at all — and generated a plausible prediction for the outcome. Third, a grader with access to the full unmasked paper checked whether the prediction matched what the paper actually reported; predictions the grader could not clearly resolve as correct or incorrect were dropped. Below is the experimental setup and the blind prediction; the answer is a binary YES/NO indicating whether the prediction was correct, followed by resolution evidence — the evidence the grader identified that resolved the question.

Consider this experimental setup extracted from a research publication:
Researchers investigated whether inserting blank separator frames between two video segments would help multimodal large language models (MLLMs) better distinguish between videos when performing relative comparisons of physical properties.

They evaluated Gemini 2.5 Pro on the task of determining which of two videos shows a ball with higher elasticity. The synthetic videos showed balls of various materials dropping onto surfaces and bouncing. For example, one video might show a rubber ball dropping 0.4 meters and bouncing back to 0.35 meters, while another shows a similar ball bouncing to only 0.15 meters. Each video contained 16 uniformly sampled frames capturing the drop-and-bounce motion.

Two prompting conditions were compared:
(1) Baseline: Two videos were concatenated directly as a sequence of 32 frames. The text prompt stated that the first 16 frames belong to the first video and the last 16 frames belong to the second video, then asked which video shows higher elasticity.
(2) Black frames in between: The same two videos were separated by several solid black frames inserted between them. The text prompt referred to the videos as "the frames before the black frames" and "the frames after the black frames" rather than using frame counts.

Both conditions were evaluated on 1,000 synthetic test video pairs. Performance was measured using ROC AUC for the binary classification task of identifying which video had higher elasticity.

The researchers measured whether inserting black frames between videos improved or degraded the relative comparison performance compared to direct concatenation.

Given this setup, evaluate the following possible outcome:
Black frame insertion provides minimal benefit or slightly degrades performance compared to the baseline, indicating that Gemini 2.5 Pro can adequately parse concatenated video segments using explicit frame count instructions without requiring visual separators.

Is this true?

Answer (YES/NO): NO